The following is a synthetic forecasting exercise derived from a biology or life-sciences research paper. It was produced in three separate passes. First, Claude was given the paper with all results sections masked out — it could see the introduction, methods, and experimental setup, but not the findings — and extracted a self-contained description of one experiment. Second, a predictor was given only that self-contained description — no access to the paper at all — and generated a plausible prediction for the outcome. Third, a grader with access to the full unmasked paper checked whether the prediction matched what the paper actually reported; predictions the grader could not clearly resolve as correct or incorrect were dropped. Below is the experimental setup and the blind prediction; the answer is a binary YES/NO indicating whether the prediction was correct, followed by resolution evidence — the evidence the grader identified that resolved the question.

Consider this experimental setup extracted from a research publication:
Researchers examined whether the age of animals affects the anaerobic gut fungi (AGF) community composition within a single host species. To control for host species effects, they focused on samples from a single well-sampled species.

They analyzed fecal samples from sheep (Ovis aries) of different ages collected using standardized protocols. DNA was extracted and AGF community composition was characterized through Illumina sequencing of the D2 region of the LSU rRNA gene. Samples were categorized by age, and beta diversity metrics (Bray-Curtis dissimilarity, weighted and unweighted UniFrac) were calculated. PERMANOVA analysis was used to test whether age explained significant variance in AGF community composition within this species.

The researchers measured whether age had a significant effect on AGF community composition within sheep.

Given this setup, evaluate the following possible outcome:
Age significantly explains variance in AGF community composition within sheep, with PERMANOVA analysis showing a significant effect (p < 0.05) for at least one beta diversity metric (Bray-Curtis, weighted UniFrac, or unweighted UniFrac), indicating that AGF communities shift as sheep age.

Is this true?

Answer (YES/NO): YES